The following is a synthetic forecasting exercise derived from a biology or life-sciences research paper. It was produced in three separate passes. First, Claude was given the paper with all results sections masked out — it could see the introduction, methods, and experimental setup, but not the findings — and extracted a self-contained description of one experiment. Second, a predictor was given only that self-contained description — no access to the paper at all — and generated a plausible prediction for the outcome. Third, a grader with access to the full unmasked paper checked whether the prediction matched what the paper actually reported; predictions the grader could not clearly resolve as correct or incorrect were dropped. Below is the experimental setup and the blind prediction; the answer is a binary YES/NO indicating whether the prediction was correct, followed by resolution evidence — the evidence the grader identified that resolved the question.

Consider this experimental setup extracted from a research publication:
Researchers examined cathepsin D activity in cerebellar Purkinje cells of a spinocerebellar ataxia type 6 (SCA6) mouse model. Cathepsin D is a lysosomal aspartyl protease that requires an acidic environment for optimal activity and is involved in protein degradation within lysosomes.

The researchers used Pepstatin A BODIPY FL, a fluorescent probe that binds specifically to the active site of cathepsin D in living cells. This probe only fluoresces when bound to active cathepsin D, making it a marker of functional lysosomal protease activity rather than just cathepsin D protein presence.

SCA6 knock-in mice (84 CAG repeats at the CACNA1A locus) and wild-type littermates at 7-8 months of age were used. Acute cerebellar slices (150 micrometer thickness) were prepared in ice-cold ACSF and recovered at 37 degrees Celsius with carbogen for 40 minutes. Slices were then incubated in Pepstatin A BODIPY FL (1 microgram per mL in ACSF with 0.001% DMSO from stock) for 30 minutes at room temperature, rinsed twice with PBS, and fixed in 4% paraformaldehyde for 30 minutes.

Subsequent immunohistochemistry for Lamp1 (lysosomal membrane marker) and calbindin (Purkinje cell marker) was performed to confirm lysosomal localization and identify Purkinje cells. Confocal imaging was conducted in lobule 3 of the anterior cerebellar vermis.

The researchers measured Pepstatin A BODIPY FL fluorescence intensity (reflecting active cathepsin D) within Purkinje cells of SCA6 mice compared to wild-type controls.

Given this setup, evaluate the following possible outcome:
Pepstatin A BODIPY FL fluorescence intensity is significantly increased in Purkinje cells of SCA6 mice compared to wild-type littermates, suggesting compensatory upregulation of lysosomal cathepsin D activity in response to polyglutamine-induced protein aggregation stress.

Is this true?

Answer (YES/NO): NO